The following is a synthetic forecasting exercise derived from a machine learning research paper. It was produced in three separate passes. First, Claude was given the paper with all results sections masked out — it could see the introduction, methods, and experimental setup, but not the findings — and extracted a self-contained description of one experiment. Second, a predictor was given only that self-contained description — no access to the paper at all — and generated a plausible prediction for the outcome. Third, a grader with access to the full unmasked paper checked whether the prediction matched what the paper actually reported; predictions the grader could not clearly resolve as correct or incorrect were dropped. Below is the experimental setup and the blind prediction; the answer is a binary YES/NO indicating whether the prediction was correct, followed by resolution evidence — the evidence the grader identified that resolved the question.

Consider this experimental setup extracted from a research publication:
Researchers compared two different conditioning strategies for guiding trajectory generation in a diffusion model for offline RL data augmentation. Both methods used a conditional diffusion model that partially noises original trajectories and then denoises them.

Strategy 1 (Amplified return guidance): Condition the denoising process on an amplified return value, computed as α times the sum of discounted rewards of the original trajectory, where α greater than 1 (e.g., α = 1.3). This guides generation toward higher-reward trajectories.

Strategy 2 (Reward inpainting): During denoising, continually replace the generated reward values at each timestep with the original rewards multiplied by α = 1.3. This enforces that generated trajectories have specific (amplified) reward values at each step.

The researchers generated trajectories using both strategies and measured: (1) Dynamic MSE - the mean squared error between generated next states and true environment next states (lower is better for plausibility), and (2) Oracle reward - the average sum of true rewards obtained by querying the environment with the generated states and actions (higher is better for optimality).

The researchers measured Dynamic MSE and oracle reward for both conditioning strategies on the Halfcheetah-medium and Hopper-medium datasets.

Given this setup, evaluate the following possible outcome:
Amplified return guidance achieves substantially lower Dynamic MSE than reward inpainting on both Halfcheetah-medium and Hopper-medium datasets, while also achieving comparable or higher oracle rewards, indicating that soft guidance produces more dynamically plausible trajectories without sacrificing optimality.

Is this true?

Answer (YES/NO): YES